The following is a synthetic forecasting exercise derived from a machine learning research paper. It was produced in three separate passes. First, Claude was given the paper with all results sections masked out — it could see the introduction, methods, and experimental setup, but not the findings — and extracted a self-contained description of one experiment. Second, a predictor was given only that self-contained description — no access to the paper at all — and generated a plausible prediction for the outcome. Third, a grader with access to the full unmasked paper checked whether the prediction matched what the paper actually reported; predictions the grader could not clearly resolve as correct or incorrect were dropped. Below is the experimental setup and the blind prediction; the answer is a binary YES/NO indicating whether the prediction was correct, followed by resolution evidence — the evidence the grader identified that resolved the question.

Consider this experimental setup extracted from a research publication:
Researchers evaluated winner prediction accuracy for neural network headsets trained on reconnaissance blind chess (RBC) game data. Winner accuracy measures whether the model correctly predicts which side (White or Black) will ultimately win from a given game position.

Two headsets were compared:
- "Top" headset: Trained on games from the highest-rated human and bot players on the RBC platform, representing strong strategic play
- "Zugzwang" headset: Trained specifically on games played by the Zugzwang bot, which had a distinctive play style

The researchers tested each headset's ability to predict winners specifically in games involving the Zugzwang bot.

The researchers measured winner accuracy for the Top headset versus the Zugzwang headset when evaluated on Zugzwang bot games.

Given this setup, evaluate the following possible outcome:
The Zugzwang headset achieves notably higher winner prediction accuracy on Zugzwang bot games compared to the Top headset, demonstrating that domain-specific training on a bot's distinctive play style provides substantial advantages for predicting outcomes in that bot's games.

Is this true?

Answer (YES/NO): YES